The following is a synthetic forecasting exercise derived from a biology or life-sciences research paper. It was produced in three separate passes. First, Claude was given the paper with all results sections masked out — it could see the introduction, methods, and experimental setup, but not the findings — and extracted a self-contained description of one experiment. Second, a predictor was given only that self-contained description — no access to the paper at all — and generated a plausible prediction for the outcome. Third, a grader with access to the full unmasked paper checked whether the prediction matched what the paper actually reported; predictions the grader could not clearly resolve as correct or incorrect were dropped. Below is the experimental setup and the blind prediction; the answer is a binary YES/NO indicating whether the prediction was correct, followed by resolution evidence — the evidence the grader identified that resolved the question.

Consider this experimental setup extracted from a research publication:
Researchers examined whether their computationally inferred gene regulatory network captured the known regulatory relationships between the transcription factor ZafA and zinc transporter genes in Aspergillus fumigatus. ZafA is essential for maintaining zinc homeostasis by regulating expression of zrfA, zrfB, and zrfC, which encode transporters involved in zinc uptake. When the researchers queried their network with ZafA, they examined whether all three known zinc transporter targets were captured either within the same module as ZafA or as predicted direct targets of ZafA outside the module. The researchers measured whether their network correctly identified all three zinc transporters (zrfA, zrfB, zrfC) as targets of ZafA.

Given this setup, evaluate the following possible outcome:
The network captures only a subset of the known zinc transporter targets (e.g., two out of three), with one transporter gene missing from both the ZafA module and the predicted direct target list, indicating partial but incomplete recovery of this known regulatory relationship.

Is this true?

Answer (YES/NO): NO